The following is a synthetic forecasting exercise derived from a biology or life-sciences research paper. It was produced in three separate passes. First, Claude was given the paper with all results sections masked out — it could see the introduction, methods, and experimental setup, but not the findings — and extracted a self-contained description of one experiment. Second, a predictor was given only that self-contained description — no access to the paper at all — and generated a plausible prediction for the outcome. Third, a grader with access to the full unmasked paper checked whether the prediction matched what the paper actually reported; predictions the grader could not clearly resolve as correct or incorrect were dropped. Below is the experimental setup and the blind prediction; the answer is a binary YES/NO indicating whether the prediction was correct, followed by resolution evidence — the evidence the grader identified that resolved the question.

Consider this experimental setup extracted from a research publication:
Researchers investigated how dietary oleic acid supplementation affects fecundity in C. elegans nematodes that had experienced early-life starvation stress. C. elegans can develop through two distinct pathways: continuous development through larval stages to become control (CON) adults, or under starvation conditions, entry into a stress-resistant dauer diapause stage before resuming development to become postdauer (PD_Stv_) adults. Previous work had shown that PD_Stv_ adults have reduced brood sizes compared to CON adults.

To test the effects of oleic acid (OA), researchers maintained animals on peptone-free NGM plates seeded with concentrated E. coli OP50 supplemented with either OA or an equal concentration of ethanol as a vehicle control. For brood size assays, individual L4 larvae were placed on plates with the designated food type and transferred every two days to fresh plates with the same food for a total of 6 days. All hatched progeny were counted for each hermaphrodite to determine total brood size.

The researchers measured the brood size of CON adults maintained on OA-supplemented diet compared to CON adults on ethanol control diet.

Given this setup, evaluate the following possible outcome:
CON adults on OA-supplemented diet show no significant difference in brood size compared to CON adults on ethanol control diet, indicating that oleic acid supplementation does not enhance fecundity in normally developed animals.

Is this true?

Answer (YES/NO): NO